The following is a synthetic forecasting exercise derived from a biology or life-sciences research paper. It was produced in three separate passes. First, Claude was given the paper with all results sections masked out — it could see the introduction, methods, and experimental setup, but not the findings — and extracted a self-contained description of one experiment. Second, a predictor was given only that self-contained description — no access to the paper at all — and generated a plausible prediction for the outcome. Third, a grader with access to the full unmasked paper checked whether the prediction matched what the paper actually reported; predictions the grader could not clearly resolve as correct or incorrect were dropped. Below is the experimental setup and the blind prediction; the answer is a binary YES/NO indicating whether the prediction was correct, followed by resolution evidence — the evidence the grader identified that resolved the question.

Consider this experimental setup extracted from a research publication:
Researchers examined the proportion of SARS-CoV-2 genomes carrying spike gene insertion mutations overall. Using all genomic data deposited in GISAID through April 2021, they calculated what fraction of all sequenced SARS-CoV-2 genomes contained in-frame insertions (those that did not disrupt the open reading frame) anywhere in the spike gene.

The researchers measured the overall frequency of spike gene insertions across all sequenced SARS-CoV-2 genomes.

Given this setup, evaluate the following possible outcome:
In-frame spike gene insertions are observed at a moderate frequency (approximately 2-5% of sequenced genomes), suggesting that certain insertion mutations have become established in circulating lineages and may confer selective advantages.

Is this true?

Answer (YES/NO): NO